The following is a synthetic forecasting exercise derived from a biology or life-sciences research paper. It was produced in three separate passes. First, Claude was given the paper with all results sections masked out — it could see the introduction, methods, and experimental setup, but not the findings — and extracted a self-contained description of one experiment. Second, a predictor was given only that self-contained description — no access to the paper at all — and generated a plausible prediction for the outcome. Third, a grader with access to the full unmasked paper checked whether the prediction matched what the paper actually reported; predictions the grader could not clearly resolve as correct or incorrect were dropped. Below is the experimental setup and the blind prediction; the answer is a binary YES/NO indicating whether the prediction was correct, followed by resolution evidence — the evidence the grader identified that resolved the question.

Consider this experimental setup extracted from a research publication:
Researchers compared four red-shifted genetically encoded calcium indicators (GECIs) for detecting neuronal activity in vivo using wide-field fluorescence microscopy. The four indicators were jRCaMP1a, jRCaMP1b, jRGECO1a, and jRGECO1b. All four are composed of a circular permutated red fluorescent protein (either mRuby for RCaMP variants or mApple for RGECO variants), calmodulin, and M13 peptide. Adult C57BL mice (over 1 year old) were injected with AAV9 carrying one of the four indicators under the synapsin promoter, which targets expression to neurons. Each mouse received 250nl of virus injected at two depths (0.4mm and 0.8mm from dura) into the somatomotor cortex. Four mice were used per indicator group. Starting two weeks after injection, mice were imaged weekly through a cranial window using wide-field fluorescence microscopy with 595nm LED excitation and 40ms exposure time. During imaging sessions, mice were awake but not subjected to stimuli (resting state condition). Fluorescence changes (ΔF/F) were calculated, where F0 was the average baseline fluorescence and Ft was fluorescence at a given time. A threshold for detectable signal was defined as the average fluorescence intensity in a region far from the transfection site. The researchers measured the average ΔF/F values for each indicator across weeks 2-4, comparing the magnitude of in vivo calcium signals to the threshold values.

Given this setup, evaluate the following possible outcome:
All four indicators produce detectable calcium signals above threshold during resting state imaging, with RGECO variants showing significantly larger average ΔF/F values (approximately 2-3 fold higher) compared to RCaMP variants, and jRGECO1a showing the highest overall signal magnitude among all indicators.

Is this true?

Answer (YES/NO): NO